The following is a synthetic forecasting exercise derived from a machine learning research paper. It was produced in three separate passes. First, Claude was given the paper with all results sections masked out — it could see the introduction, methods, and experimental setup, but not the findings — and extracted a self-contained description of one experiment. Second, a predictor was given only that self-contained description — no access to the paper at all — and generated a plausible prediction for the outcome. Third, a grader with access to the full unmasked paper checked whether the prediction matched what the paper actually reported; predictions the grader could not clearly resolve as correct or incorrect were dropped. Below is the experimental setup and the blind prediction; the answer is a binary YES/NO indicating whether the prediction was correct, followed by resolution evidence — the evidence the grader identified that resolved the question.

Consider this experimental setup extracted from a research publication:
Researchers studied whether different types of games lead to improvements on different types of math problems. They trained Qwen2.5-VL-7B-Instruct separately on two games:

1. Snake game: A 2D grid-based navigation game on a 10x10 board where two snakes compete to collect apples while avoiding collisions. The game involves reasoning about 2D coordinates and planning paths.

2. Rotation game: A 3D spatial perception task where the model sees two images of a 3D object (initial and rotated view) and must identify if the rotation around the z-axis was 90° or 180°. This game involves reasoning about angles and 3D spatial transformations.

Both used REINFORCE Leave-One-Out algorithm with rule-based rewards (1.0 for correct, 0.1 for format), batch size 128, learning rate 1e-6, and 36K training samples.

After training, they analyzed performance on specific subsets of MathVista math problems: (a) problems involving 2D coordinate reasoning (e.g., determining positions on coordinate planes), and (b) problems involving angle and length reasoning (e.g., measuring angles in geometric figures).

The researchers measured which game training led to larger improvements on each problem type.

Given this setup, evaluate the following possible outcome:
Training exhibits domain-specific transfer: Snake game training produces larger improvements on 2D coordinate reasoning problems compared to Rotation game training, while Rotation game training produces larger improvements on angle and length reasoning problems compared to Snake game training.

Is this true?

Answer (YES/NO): YES